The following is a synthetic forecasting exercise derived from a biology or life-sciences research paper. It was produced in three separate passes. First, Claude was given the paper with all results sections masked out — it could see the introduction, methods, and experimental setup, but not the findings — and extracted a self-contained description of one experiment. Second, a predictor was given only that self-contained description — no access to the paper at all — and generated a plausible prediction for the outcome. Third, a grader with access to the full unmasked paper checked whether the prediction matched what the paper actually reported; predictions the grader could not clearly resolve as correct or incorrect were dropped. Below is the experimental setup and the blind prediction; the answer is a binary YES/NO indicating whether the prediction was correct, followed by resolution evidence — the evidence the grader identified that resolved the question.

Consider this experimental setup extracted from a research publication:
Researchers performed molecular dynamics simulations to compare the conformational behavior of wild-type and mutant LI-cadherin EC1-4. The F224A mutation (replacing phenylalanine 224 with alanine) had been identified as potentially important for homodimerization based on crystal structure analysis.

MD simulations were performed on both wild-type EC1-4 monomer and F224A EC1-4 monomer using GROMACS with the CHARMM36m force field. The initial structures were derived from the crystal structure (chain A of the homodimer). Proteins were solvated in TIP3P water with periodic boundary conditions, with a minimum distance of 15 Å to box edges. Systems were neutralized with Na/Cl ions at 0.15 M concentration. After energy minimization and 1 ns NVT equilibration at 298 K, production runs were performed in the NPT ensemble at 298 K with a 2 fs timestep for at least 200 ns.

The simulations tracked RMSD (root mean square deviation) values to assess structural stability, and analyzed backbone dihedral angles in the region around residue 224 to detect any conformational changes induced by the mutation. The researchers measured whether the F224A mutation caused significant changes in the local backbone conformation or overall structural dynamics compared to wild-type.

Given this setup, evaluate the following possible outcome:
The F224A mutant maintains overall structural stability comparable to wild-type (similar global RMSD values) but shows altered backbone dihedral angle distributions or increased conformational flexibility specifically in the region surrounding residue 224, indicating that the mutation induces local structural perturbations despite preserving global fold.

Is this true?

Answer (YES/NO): YES